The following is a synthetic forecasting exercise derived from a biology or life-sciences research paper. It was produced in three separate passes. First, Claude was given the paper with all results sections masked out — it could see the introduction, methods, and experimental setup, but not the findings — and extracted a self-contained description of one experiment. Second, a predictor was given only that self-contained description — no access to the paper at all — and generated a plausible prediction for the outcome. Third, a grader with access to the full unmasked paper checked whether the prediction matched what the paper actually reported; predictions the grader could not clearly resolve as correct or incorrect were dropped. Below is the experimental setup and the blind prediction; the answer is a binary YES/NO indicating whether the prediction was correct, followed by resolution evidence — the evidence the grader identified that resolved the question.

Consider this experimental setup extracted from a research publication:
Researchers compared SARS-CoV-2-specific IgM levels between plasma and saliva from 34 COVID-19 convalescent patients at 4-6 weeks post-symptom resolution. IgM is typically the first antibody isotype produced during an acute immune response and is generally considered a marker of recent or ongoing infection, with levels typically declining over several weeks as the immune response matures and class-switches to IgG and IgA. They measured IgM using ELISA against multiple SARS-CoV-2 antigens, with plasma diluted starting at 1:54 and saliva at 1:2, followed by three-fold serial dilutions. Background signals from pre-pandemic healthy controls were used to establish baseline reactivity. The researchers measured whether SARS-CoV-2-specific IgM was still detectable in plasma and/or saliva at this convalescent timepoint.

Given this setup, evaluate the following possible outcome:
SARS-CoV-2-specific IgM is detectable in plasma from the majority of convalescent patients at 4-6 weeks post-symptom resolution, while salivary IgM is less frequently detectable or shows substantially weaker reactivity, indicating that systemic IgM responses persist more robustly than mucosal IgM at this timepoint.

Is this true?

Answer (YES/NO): YES